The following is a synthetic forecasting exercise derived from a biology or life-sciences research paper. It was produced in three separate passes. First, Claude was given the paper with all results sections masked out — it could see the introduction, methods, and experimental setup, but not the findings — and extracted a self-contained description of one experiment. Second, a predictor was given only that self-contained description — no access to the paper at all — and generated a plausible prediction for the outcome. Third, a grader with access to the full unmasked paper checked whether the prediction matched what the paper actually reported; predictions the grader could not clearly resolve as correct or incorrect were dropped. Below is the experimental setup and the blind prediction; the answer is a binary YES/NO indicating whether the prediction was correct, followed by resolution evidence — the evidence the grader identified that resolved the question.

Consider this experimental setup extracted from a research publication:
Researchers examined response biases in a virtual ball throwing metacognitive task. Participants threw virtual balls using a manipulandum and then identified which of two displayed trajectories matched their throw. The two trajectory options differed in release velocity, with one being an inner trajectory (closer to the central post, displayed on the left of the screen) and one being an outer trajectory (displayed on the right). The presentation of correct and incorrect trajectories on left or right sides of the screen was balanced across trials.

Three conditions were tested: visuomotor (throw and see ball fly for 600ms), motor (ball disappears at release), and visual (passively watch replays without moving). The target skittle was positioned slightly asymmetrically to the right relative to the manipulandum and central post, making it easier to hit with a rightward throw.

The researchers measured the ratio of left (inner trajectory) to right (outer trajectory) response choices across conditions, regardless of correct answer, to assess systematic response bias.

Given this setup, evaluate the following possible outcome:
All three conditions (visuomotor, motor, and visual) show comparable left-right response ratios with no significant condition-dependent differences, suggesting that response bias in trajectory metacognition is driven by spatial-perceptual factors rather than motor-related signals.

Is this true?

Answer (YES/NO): NO